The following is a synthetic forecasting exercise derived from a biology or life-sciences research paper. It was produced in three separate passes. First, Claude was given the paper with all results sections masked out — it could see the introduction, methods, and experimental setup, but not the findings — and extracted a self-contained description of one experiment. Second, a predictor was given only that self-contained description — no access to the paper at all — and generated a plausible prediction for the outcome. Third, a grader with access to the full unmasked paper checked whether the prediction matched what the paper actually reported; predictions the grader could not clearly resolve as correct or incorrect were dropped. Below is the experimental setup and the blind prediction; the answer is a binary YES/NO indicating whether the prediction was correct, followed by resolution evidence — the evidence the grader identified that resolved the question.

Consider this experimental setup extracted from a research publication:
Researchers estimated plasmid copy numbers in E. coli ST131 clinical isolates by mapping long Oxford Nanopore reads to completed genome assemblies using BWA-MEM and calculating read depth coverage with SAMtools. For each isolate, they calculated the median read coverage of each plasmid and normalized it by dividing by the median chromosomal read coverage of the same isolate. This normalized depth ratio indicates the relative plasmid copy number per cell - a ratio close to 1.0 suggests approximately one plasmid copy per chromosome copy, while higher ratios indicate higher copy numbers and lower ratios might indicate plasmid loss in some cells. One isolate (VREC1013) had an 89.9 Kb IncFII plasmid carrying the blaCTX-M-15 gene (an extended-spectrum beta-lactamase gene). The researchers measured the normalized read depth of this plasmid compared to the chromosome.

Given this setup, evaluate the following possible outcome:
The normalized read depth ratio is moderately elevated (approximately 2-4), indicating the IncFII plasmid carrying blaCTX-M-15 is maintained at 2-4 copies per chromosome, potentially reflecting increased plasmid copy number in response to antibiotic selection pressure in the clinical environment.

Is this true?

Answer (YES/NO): YES